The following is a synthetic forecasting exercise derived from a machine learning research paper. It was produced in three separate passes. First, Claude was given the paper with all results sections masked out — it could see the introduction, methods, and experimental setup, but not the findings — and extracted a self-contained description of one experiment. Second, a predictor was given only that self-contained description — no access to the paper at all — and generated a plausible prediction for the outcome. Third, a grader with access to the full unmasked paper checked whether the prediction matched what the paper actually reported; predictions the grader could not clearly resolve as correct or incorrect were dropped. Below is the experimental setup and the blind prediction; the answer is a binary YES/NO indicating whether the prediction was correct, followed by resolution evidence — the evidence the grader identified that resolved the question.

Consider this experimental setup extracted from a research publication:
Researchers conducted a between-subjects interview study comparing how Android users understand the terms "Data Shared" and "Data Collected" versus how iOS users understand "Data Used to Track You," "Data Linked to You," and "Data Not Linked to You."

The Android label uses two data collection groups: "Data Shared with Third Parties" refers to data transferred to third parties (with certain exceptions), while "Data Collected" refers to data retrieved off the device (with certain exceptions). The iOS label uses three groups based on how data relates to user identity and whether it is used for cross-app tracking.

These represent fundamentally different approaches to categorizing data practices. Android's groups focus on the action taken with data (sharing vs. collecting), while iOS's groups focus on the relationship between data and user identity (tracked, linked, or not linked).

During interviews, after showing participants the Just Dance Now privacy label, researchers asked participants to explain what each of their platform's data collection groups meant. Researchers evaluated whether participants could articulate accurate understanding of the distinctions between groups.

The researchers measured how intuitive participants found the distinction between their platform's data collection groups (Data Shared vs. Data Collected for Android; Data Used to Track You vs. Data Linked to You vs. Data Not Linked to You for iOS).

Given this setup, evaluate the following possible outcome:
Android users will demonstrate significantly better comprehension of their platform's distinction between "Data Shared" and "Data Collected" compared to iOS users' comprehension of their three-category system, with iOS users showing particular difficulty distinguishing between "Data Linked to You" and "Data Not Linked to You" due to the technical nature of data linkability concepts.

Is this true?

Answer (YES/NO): NO